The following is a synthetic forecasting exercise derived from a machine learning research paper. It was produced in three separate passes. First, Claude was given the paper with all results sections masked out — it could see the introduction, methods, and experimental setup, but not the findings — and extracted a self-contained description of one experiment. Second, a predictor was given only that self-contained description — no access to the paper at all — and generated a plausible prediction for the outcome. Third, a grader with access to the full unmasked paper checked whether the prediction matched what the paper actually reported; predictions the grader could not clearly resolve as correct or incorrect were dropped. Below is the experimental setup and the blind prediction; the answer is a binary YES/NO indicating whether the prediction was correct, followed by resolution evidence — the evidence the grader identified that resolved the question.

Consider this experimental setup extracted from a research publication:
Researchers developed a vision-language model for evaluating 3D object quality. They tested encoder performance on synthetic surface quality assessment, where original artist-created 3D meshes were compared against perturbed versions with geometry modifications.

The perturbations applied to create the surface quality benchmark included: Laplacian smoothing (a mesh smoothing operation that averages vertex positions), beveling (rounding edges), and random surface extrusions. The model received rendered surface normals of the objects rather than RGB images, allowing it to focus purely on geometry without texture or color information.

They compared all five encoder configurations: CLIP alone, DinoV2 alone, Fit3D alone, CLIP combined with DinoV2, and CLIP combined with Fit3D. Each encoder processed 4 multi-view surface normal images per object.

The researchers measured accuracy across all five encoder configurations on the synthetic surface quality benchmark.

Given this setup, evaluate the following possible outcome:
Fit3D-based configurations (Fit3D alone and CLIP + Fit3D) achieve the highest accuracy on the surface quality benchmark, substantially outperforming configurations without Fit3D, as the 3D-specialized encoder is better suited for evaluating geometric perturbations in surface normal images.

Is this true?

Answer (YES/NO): NO